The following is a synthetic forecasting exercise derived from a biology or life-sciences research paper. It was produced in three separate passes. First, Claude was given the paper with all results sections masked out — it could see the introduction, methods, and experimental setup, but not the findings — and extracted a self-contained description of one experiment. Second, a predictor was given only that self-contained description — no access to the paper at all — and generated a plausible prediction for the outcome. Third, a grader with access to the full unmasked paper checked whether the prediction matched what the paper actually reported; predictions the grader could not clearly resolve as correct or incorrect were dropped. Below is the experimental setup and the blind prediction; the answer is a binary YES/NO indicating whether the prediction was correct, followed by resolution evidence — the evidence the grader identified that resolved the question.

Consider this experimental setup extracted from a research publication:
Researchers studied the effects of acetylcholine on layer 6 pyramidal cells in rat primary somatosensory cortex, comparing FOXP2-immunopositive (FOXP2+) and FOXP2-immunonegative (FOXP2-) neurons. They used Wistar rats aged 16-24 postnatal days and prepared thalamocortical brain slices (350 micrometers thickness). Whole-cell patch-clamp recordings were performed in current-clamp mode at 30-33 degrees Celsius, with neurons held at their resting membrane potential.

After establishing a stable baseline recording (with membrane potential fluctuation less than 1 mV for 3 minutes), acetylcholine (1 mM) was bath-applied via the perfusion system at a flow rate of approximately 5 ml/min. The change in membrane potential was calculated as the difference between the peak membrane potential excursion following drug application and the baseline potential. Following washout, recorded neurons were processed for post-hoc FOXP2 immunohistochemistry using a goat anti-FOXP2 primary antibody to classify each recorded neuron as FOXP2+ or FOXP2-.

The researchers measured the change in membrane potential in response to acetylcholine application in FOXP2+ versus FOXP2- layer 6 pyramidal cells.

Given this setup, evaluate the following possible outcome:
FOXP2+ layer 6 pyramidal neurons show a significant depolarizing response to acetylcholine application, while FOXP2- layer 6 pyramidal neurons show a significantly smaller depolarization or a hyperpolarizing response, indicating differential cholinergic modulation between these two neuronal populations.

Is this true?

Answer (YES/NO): YES